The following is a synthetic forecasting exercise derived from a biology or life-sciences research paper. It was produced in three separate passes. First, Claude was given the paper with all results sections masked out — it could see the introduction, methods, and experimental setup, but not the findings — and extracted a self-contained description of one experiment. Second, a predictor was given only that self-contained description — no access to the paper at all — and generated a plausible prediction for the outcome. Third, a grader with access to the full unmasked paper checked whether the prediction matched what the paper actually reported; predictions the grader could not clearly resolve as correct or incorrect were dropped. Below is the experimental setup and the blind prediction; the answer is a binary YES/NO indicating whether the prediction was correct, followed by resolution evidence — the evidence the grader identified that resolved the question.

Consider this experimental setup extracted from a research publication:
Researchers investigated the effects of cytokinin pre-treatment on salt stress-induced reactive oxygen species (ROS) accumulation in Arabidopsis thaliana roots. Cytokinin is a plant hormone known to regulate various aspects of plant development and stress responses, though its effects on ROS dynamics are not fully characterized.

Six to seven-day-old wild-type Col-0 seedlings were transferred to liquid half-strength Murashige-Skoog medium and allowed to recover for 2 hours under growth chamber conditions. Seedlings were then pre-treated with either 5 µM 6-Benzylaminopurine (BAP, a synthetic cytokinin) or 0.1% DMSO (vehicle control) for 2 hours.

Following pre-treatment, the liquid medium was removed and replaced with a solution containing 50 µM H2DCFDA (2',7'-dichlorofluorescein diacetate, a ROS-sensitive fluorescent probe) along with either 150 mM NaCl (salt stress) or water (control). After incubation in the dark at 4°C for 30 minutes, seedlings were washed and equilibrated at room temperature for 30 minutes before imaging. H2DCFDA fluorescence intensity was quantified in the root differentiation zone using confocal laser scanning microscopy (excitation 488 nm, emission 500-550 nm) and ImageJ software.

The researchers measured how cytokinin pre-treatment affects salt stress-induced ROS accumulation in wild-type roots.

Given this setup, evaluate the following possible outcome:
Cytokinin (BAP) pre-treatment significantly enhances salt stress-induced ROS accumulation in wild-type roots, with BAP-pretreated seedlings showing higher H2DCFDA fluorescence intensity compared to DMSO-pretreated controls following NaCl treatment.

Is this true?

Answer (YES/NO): NO